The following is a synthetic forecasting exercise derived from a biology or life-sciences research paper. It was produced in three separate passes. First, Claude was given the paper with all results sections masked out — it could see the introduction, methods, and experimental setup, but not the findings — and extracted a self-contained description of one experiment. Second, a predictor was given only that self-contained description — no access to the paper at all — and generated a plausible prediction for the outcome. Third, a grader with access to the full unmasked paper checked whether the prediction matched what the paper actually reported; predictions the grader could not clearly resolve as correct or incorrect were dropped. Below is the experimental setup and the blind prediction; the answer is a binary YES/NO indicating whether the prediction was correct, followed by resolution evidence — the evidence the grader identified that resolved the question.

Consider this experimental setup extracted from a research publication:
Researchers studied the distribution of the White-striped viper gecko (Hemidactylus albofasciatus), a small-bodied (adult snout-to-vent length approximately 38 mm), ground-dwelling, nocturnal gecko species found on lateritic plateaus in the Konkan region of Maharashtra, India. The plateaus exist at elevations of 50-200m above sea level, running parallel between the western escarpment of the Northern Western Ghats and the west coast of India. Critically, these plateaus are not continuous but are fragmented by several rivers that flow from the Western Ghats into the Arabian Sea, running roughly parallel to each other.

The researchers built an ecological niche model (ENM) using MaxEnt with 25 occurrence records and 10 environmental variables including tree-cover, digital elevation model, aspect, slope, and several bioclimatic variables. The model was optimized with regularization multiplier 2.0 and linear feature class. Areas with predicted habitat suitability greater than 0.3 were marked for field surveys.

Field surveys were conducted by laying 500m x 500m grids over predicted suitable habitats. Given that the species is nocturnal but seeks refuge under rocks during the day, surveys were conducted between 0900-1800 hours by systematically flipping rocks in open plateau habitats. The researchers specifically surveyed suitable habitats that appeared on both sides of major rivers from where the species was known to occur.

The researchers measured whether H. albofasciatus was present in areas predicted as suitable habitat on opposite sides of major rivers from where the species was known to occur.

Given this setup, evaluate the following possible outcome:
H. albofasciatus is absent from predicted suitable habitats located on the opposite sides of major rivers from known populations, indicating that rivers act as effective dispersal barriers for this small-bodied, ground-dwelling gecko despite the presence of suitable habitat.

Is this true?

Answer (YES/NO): YES